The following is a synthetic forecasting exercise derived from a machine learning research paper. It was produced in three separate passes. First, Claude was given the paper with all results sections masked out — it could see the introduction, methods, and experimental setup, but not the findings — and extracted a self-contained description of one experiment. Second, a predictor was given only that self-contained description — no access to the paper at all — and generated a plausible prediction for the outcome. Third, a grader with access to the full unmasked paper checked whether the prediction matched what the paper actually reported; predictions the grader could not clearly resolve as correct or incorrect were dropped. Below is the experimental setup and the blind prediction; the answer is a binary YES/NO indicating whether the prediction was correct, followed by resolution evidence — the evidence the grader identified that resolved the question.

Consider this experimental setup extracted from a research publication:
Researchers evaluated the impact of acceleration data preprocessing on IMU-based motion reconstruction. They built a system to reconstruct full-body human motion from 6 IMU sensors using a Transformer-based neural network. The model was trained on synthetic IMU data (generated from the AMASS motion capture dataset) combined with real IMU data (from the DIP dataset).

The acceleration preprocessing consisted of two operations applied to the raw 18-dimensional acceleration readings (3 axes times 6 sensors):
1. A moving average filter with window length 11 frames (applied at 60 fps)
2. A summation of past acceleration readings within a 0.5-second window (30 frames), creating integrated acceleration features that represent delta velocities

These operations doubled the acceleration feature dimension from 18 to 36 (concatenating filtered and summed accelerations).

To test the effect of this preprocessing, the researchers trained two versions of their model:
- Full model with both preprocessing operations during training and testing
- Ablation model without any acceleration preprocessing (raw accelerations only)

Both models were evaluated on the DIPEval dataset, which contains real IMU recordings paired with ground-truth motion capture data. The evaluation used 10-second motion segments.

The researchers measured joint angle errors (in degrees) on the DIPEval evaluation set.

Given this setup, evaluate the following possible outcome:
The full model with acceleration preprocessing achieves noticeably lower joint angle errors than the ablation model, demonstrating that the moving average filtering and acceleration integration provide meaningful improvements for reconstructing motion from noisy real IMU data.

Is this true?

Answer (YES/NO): YES